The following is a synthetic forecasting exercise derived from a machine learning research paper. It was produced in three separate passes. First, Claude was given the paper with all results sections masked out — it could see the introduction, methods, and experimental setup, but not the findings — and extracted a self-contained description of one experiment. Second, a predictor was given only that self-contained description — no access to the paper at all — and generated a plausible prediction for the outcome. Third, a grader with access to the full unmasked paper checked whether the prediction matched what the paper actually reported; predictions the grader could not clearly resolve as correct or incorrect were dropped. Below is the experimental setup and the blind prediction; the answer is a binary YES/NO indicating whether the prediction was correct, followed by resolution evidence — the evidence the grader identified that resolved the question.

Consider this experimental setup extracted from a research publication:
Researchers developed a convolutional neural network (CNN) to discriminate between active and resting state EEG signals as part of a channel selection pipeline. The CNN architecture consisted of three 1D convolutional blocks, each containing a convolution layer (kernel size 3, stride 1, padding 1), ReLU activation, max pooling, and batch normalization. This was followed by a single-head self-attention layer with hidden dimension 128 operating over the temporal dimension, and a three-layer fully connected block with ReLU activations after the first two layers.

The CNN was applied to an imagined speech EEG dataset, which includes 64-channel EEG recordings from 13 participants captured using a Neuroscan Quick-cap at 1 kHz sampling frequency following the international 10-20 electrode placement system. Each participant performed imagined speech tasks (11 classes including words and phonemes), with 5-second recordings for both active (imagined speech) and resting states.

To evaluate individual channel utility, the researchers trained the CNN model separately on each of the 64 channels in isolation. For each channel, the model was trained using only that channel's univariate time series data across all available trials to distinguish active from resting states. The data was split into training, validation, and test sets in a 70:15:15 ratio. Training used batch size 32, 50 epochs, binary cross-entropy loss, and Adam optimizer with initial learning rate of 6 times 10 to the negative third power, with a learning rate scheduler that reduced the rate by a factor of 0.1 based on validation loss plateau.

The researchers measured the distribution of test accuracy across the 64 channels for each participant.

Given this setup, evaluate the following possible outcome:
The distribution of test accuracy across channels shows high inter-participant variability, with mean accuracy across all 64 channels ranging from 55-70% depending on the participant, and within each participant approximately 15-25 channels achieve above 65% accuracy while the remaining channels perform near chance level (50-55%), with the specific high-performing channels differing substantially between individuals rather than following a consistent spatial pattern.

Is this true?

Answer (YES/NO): NO